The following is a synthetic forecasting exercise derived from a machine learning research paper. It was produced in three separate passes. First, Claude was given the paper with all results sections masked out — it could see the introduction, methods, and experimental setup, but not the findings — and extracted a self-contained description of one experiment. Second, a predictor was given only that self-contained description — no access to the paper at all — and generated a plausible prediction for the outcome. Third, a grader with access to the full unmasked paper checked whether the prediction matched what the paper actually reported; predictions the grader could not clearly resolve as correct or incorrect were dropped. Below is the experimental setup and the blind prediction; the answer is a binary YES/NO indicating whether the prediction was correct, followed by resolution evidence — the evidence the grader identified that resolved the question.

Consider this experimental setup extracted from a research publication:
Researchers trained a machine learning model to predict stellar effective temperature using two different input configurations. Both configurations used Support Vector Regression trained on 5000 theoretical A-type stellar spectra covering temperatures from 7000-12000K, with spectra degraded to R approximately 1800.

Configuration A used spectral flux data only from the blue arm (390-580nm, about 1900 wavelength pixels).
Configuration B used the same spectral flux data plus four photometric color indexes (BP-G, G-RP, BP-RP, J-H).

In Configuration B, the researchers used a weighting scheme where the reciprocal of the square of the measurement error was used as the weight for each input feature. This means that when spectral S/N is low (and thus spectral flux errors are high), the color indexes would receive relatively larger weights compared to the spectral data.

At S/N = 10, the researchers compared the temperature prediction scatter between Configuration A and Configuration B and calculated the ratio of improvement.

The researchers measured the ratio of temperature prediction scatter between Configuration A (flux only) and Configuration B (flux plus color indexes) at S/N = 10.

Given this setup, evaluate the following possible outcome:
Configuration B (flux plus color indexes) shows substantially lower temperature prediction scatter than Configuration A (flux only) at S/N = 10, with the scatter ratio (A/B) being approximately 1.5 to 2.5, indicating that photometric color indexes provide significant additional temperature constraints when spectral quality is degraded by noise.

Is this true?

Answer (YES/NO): NO